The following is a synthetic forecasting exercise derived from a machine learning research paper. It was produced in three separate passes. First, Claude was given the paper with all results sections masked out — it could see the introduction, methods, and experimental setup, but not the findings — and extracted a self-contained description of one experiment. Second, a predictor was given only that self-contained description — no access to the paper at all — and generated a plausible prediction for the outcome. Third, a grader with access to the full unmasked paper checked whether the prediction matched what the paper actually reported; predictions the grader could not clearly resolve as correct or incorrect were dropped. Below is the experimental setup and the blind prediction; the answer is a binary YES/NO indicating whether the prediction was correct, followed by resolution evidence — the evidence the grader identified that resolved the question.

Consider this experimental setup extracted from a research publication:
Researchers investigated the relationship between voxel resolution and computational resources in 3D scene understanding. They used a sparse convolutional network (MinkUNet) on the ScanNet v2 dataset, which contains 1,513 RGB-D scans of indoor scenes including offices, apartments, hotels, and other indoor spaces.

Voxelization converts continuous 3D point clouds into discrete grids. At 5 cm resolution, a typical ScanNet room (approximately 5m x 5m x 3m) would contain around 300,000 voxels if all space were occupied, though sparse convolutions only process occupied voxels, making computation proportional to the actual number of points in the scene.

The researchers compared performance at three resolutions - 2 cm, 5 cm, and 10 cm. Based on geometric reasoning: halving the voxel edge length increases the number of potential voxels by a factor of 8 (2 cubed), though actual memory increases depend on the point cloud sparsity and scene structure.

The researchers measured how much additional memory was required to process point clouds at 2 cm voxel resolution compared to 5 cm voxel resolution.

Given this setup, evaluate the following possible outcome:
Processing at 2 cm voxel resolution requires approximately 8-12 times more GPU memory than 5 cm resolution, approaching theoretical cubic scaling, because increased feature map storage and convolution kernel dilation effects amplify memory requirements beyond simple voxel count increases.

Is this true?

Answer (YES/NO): NO